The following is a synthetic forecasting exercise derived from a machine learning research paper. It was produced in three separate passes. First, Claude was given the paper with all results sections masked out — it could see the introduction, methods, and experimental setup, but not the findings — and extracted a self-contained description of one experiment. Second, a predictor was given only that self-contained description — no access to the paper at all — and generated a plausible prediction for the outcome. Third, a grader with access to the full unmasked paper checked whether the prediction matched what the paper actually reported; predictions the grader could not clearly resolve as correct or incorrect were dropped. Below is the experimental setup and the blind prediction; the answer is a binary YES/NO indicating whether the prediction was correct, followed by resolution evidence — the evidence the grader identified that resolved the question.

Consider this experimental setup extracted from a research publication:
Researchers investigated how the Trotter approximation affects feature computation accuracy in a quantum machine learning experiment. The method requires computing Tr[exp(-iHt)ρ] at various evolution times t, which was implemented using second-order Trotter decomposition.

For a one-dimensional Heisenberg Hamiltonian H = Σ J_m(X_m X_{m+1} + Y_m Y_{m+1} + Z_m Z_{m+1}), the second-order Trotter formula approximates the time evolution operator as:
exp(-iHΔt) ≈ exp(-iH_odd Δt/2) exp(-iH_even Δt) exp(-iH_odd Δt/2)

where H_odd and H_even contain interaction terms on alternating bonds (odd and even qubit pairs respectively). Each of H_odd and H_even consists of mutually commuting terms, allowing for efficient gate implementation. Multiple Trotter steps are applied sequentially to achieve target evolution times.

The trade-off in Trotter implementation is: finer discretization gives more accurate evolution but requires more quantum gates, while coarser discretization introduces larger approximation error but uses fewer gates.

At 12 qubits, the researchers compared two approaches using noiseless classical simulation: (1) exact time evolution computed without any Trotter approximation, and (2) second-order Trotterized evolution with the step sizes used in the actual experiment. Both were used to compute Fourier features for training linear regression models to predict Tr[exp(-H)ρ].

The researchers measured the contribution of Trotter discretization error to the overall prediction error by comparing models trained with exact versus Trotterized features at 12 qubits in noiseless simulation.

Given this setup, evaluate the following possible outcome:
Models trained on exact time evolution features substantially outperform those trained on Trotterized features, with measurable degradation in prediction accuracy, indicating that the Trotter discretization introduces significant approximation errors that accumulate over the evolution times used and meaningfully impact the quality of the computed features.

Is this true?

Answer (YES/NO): NO